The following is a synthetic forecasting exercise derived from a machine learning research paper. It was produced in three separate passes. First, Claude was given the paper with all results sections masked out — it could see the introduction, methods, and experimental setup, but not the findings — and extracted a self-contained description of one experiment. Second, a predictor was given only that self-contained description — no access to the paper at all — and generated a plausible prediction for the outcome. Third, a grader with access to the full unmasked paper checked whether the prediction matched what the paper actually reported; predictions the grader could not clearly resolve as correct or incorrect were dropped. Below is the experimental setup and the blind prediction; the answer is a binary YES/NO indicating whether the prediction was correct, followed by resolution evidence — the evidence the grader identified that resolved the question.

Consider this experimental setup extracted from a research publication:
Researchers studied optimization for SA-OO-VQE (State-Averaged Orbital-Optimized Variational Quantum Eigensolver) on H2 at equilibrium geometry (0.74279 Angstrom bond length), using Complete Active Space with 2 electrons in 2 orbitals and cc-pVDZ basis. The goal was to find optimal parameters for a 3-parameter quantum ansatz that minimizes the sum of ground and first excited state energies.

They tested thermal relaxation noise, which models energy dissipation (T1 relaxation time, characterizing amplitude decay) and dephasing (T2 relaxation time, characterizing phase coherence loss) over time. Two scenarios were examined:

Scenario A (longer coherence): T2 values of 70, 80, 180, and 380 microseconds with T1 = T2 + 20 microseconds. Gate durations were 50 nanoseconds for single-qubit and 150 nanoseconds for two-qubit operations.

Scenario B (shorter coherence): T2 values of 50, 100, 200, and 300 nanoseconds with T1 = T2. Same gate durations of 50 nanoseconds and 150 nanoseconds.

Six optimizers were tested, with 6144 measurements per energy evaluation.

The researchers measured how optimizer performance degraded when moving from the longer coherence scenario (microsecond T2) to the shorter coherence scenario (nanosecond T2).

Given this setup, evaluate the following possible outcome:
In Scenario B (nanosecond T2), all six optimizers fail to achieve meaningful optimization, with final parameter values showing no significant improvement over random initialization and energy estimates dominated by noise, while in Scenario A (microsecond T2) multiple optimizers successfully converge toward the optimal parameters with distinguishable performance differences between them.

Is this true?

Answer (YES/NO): YES